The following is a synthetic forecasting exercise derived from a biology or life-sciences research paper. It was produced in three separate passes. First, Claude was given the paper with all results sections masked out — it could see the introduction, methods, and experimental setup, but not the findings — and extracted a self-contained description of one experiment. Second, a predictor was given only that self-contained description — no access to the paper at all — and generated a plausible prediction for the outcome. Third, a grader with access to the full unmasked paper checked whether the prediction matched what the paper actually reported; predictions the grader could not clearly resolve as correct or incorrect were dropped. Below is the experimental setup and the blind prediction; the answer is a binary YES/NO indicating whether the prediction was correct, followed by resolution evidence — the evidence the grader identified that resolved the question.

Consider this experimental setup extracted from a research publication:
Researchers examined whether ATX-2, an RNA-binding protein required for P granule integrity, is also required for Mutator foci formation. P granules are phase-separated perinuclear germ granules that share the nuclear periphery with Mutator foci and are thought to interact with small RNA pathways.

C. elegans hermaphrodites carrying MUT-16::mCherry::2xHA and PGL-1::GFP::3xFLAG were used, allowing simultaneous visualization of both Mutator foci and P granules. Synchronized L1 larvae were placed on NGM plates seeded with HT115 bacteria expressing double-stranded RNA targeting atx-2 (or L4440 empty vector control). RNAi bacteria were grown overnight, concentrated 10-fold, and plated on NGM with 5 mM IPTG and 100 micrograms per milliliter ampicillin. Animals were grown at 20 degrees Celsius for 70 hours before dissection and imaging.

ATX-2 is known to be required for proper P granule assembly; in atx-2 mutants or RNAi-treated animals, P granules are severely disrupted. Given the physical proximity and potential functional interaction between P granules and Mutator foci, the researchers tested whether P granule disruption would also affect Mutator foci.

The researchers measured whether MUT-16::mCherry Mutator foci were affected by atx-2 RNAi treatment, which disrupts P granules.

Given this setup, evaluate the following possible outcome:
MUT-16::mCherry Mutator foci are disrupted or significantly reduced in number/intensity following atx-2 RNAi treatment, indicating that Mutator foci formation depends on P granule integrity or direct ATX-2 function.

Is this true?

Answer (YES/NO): NO